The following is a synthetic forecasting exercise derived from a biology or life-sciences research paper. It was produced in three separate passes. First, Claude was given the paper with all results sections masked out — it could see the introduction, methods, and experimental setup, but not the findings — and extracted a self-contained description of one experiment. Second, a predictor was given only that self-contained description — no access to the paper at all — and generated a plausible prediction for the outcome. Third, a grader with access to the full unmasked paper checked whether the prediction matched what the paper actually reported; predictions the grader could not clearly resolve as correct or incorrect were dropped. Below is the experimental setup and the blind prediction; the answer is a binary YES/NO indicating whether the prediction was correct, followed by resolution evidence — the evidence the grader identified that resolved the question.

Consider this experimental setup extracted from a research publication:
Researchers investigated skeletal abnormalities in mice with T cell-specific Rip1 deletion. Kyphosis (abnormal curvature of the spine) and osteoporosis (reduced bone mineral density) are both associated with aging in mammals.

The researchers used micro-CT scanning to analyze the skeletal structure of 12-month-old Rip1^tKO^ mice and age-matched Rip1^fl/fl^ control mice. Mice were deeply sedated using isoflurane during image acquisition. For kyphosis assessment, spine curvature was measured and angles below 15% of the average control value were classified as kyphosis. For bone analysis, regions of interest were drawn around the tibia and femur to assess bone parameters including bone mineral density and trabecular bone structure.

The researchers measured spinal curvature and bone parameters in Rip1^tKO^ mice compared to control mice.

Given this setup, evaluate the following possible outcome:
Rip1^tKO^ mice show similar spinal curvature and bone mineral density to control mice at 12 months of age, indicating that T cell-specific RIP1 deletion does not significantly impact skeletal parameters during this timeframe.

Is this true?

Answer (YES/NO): NO